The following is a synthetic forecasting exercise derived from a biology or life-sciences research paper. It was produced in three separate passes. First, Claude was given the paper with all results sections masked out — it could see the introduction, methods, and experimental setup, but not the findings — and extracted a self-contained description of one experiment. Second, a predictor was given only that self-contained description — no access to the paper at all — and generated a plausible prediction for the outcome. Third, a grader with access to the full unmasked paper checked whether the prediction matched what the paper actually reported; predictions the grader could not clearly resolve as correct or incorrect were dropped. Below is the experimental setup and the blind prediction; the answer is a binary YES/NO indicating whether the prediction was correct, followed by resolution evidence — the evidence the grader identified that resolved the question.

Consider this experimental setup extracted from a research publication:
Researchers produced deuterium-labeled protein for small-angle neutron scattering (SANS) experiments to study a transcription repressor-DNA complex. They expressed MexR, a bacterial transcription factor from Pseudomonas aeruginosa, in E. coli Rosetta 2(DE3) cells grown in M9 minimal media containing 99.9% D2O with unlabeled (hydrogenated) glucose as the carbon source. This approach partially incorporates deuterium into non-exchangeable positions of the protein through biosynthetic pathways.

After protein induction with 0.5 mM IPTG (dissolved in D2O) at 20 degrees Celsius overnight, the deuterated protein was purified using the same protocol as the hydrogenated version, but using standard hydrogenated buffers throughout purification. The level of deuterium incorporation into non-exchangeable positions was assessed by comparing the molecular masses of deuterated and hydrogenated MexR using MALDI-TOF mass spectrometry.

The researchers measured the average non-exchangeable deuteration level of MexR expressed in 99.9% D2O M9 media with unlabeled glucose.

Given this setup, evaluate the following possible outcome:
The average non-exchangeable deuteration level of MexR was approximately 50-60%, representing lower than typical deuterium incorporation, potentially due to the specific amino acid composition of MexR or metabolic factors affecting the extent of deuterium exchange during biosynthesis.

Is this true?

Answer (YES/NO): NO